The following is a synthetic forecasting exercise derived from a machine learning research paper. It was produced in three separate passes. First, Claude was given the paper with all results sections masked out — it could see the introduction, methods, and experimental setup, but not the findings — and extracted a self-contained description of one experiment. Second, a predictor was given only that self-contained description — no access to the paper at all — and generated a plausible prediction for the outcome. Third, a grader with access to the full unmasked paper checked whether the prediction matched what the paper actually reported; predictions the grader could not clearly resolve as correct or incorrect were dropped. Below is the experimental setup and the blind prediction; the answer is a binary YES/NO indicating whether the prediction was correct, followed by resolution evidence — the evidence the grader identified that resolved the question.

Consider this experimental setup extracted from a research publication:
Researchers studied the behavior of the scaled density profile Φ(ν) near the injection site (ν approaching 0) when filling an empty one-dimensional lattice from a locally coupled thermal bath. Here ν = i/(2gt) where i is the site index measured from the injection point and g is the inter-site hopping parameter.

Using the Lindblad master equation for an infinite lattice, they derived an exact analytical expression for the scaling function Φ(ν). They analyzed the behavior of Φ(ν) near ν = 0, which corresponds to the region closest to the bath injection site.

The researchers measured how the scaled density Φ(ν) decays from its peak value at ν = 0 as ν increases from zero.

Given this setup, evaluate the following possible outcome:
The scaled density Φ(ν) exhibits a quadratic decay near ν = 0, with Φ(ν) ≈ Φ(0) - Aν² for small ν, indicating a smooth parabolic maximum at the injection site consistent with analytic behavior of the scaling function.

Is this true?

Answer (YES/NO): YES